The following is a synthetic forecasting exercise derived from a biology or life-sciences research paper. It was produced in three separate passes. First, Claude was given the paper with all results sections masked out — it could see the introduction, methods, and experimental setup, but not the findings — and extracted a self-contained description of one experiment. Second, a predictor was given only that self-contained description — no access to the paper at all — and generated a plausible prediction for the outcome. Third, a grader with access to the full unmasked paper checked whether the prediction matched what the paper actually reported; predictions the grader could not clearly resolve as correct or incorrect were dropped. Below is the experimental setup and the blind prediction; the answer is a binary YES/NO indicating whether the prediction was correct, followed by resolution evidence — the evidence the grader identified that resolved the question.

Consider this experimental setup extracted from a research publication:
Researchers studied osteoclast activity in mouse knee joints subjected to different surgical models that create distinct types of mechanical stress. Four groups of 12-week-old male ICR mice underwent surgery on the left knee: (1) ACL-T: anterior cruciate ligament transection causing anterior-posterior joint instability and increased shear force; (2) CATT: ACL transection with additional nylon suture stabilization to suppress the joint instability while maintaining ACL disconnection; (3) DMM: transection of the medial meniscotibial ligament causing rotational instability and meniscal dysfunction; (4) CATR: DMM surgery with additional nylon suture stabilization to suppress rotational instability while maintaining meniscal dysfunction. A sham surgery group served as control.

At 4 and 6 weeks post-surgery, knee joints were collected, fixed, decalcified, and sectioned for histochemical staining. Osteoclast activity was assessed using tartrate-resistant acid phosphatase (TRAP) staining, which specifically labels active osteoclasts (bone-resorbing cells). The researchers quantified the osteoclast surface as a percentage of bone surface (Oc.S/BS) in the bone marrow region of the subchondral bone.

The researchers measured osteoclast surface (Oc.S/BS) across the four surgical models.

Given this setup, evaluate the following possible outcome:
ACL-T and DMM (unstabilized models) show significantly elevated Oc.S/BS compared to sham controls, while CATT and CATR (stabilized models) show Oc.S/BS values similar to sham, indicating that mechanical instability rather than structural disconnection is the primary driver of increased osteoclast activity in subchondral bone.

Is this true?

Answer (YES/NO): NO